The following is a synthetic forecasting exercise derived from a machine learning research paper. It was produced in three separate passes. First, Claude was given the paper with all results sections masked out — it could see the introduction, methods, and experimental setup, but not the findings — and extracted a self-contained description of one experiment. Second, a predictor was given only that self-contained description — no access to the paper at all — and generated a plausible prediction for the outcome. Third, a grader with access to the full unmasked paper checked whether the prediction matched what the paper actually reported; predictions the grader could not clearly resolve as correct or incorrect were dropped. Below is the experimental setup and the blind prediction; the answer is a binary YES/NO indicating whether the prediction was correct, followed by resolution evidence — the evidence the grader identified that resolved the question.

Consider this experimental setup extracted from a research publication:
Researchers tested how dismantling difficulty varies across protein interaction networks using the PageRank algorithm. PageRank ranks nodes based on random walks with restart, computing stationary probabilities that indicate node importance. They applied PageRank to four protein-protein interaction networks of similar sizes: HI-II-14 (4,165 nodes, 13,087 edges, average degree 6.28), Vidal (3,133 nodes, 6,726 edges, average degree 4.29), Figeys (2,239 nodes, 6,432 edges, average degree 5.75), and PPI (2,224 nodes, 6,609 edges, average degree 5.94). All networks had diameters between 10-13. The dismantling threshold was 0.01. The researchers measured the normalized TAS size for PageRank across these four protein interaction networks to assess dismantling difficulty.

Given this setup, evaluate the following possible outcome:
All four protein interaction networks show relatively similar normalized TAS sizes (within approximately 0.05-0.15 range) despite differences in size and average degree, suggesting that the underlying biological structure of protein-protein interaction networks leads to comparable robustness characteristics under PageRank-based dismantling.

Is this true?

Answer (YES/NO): NO